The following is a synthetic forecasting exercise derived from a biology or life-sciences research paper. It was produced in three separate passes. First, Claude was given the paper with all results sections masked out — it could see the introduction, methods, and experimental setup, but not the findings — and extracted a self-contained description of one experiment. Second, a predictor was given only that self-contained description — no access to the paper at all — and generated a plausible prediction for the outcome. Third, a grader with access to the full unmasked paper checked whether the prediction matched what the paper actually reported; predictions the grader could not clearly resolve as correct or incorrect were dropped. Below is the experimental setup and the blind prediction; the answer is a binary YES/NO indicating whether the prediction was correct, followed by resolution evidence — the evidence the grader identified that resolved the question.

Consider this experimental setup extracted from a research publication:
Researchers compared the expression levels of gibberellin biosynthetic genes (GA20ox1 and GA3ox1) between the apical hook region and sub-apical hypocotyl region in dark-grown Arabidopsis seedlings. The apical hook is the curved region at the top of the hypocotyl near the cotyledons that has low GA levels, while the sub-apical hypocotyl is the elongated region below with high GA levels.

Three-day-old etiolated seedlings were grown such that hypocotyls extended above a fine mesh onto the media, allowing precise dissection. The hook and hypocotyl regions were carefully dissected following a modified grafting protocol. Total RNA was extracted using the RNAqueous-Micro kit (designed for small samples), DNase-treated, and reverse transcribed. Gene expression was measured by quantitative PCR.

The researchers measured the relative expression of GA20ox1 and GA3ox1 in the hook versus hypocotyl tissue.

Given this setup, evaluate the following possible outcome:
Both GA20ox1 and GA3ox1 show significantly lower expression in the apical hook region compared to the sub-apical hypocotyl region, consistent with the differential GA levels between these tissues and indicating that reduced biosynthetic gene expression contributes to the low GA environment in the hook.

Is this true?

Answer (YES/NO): YES